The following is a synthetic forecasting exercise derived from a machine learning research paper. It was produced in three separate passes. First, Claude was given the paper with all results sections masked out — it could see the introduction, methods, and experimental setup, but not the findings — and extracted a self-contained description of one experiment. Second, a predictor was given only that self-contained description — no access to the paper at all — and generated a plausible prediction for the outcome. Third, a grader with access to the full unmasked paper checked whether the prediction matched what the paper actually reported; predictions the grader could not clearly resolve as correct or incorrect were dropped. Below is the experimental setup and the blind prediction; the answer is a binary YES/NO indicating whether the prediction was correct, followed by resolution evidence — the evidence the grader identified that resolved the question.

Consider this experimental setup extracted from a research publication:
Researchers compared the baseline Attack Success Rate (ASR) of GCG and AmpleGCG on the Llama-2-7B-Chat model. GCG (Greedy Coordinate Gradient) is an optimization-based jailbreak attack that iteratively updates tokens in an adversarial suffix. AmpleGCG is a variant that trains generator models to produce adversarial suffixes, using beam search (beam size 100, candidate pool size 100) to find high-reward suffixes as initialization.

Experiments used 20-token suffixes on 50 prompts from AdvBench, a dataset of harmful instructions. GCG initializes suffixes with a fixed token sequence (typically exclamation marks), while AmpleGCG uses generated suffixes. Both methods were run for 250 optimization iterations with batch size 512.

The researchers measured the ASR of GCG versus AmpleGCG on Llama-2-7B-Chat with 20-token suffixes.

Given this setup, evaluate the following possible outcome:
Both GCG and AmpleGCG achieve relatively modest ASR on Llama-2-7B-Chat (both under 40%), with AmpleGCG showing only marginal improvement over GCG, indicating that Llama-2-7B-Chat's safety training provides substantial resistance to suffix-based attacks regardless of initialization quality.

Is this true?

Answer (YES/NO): NO